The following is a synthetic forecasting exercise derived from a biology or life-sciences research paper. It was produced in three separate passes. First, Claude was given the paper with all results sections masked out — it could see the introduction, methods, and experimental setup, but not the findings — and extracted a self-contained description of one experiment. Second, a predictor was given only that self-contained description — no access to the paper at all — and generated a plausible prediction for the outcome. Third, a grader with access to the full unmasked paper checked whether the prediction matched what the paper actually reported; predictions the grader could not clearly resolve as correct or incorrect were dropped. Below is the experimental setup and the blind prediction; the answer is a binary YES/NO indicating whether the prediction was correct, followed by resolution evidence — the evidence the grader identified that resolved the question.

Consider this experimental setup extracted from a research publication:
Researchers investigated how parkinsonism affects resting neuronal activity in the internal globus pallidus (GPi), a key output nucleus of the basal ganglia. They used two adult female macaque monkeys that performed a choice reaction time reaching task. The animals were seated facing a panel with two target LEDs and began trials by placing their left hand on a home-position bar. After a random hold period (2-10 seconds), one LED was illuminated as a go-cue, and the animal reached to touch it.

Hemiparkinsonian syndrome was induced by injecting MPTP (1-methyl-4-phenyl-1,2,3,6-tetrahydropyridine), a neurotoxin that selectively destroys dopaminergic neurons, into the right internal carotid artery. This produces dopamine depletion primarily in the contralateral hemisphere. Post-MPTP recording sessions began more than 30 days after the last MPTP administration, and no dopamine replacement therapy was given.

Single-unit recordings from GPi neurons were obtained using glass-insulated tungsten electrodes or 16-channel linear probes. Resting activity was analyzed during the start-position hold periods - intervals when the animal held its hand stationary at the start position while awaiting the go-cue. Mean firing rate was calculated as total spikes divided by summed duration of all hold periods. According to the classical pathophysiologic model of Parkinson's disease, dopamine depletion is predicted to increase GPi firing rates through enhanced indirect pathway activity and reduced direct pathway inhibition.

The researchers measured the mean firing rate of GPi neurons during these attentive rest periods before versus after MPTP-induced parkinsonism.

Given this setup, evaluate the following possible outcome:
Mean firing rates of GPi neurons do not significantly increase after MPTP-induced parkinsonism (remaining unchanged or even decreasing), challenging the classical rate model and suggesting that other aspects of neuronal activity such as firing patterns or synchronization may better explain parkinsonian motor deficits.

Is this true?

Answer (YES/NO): YES